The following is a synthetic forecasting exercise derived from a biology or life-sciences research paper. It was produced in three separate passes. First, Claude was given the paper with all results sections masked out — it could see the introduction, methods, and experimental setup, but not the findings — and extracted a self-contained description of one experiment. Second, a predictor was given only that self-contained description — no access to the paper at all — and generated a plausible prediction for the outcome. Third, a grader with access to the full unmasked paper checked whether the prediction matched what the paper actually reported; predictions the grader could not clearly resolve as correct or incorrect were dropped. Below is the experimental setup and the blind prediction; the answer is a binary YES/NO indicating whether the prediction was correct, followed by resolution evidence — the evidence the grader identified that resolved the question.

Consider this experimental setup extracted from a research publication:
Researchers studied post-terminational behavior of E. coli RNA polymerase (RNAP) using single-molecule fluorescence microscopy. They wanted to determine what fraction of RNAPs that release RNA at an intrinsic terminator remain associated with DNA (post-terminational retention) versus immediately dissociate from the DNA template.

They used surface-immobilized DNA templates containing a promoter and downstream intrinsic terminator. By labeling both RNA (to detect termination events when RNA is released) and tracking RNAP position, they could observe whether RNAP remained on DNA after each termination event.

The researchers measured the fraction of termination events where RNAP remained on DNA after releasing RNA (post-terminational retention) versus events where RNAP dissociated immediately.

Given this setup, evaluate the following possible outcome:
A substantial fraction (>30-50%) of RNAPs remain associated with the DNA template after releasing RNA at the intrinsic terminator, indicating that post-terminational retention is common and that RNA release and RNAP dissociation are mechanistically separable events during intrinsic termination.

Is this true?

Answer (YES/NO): YES